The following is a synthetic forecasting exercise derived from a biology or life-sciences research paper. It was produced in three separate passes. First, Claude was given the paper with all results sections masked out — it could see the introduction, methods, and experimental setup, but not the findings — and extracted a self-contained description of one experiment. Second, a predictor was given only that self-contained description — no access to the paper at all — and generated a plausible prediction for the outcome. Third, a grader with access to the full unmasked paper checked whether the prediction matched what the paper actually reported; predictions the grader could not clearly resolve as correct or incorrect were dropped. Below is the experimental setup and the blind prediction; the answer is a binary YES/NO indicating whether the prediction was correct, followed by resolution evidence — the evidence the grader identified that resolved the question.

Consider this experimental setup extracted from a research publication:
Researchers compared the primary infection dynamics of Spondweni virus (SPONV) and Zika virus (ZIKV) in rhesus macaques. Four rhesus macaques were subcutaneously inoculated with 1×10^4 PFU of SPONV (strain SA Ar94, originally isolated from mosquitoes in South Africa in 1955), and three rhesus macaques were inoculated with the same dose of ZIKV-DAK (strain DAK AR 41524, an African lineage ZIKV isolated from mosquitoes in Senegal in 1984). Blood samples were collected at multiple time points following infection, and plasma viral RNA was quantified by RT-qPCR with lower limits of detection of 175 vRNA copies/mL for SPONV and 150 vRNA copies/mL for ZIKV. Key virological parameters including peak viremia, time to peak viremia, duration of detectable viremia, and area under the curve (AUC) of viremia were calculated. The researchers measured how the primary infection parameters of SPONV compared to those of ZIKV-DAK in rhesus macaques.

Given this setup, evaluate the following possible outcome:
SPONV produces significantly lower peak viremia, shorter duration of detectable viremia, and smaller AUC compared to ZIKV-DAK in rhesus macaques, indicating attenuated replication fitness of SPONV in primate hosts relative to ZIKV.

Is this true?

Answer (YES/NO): NO